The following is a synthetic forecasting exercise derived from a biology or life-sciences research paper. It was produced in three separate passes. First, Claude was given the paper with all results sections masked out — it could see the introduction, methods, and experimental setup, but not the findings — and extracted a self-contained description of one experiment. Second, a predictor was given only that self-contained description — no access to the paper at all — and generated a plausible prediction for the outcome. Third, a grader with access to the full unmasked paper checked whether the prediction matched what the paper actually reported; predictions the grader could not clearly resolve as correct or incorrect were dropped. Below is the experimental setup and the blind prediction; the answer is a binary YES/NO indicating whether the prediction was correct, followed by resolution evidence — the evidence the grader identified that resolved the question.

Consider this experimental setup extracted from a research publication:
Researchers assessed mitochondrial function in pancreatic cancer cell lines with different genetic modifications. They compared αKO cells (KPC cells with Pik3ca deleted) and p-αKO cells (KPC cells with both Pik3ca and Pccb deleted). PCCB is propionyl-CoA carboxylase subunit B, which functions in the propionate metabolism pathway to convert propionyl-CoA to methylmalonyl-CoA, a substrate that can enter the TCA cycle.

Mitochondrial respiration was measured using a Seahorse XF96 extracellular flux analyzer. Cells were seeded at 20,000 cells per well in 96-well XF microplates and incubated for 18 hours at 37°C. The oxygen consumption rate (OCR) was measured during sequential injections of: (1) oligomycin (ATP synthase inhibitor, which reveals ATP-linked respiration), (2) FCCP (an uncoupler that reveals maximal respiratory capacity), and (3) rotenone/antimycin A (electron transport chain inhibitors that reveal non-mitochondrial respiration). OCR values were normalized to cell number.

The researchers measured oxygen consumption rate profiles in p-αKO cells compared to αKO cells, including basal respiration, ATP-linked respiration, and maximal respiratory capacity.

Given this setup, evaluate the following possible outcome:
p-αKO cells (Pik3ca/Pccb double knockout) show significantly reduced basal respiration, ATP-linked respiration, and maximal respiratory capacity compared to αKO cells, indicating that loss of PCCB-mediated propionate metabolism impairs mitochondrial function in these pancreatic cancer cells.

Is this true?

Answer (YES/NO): NO